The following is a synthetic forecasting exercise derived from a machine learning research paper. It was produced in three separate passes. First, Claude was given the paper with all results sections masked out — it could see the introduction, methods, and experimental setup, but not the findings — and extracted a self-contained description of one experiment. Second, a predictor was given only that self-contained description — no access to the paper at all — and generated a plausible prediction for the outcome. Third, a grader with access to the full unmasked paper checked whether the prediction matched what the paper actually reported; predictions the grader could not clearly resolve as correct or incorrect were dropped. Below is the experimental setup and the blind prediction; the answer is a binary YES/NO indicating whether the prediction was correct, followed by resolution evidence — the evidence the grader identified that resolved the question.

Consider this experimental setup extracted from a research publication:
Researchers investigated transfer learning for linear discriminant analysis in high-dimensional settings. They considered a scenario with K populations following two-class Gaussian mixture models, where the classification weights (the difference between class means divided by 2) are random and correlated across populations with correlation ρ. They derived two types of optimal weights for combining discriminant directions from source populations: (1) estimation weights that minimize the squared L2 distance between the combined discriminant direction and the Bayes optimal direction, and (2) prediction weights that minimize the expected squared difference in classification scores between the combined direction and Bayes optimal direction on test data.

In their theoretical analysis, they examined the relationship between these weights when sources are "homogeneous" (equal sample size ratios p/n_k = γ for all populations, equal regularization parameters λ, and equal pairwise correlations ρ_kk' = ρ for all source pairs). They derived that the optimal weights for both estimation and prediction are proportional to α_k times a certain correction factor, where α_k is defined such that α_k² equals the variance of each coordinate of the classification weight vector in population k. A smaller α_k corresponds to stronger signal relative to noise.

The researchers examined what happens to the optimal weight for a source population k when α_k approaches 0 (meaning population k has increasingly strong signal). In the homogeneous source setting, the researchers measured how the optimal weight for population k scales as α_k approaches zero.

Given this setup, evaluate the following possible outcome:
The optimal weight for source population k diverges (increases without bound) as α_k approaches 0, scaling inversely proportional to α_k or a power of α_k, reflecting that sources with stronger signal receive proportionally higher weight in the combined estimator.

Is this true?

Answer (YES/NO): YES